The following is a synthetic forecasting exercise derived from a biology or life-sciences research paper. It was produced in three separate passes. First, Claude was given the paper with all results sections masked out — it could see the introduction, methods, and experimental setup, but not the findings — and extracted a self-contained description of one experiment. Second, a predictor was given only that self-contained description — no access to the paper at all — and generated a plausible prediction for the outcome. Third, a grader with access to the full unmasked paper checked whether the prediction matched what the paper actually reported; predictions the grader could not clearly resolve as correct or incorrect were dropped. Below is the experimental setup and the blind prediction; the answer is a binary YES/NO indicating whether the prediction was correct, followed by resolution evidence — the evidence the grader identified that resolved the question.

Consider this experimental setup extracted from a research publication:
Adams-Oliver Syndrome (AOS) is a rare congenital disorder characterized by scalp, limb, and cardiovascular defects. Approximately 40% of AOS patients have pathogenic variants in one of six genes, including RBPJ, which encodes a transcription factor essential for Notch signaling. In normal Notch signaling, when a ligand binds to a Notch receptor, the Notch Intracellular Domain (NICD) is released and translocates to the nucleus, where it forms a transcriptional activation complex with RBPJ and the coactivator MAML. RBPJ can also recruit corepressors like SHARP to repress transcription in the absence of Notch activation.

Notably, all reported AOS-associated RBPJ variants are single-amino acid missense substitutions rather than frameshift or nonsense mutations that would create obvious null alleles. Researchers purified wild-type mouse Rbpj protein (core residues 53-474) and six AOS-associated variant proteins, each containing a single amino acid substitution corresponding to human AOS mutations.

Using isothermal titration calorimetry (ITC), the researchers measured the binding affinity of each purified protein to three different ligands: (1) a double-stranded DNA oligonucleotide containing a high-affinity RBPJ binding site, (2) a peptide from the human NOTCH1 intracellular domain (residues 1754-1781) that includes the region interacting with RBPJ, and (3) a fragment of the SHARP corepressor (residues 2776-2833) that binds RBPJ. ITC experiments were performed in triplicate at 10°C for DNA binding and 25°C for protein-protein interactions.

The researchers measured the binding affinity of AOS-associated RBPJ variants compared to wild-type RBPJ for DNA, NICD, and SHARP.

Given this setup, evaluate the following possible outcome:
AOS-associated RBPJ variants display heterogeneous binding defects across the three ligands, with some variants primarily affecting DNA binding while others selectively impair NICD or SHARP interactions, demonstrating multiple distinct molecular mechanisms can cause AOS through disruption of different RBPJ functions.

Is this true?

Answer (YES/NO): NO